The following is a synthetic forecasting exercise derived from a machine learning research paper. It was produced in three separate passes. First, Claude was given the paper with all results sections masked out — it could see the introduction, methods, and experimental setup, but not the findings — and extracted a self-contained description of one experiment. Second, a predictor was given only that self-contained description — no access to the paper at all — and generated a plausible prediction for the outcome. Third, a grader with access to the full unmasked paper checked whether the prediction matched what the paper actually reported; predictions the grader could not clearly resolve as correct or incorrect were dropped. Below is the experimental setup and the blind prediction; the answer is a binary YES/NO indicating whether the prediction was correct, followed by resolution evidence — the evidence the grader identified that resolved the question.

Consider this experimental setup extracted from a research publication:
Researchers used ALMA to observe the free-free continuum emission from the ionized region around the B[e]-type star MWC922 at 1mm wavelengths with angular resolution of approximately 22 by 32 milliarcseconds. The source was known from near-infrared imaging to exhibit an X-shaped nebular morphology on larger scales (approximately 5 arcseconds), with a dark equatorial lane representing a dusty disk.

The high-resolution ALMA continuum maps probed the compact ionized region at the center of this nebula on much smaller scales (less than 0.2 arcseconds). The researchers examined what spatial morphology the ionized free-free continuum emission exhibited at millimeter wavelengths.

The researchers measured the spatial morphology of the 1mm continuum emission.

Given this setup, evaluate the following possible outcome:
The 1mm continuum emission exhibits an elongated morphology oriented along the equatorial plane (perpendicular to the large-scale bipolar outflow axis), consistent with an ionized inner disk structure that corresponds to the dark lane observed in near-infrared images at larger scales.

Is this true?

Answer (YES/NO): NO